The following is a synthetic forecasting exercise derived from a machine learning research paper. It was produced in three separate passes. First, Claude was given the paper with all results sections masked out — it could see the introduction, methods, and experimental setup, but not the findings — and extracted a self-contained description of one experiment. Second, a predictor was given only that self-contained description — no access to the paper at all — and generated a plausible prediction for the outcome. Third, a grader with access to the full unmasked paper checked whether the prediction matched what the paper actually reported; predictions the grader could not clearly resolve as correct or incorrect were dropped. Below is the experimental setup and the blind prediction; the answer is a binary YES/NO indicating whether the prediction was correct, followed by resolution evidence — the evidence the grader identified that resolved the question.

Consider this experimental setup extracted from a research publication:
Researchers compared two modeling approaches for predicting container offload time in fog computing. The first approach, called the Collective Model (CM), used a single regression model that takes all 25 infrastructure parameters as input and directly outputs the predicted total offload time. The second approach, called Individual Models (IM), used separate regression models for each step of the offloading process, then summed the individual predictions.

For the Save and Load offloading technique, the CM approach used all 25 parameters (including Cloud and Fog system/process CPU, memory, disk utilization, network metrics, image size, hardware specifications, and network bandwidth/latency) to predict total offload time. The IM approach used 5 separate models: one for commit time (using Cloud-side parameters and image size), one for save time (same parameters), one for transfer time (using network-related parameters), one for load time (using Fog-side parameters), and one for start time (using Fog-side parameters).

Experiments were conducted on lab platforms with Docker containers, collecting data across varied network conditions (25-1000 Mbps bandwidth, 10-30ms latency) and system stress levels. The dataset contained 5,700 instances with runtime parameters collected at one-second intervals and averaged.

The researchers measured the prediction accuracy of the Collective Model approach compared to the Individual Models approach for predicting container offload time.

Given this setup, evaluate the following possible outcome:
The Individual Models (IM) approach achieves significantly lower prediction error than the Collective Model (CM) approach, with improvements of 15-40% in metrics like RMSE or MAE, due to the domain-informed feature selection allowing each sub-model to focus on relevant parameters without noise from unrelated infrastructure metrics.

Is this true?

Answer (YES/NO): NO